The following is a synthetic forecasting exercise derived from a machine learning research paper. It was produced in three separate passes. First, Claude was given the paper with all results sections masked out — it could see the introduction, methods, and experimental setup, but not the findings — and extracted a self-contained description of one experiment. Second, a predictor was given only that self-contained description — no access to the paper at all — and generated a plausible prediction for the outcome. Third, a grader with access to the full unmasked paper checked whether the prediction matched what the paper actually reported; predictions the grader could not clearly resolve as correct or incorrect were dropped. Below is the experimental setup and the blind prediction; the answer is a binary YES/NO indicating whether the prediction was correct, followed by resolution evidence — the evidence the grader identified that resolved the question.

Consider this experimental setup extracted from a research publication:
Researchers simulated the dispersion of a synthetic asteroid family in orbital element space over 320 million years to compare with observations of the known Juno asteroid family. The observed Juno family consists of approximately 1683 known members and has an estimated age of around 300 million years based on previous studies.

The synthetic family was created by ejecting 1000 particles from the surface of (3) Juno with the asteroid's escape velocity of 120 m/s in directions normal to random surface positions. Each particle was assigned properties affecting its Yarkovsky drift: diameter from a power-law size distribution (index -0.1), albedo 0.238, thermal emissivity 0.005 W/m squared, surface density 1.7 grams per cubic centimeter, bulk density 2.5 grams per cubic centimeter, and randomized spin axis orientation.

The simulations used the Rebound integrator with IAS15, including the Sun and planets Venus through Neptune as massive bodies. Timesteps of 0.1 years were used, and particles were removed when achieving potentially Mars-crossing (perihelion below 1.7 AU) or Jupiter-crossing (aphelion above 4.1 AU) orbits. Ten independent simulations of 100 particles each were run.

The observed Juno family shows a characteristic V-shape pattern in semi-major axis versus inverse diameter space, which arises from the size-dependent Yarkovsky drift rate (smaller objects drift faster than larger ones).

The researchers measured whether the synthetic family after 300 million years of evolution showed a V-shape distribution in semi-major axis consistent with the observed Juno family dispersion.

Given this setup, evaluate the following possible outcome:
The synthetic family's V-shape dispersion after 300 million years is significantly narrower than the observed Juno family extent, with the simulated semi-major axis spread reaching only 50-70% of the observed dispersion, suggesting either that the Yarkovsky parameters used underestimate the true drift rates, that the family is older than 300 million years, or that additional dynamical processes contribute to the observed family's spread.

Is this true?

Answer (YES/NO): NO